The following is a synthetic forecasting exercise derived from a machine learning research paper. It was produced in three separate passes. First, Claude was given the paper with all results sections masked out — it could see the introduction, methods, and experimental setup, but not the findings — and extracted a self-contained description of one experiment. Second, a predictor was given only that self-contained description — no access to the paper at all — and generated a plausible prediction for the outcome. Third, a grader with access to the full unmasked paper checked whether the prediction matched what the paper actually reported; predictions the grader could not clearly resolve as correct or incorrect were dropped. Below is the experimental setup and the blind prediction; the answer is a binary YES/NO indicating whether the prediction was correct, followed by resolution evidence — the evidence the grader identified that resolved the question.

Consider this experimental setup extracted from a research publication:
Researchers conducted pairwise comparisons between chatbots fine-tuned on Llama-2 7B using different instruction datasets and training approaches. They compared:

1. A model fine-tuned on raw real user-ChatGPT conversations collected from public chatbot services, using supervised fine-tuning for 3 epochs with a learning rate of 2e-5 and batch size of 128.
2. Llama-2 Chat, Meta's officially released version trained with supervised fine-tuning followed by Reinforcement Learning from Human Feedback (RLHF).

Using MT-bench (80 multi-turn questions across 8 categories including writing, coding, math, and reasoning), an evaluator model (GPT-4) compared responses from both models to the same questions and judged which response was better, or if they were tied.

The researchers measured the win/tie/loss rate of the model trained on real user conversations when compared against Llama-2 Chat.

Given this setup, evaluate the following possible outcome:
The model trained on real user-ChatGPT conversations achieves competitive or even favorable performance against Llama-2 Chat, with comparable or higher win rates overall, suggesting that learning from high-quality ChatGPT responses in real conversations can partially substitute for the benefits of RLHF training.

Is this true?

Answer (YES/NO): NO